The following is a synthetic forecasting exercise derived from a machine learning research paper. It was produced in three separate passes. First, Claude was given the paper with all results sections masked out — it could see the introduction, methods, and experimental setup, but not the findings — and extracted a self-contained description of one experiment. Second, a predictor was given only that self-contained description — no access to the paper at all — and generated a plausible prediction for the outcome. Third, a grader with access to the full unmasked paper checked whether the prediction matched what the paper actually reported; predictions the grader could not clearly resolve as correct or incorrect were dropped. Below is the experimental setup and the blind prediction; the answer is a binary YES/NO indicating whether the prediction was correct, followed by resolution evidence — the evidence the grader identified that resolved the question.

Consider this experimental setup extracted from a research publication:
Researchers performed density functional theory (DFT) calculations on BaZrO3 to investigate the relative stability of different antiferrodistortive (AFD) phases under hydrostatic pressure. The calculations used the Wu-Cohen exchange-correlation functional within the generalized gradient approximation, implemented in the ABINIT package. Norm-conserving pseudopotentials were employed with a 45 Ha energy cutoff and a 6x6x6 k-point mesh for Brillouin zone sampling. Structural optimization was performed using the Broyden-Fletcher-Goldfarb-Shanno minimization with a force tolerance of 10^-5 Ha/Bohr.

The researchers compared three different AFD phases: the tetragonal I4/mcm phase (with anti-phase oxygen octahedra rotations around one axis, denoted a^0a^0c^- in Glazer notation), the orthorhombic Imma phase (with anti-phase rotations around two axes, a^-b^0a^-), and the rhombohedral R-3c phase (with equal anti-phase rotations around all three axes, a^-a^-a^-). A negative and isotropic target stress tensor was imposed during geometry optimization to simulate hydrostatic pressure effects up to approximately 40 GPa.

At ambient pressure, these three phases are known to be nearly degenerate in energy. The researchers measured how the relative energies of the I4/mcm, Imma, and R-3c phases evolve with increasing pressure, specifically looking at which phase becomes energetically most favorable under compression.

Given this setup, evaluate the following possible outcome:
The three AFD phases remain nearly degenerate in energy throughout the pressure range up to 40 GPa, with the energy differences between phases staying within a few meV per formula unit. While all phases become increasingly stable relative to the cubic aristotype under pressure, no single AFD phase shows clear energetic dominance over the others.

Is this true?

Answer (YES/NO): NO